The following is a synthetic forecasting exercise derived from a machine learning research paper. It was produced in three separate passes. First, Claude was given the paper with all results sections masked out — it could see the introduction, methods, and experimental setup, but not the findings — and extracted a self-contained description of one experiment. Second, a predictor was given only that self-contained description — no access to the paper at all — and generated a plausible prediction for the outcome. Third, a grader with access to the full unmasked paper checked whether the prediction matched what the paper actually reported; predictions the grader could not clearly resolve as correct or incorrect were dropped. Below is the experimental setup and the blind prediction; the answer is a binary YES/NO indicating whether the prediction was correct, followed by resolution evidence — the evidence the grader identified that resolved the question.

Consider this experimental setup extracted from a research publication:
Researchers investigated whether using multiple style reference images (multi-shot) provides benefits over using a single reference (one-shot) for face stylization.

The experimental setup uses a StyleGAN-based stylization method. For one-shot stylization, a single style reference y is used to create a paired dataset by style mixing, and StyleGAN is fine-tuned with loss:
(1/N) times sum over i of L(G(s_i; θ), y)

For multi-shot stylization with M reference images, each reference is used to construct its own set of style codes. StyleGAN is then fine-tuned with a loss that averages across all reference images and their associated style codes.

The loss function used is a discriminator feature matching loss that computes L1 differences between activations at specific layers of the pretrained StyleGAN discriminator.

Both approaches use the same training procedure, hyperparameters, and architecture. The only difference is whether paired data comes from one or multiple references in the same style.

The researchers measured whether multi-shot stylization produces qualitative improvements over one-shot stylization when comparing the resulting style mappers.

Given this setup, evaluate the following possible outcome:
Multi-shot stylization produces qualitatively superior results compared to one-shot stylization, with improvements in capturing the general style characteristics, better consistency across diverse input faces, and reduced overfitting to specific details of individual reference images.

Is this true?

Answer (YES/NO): NO